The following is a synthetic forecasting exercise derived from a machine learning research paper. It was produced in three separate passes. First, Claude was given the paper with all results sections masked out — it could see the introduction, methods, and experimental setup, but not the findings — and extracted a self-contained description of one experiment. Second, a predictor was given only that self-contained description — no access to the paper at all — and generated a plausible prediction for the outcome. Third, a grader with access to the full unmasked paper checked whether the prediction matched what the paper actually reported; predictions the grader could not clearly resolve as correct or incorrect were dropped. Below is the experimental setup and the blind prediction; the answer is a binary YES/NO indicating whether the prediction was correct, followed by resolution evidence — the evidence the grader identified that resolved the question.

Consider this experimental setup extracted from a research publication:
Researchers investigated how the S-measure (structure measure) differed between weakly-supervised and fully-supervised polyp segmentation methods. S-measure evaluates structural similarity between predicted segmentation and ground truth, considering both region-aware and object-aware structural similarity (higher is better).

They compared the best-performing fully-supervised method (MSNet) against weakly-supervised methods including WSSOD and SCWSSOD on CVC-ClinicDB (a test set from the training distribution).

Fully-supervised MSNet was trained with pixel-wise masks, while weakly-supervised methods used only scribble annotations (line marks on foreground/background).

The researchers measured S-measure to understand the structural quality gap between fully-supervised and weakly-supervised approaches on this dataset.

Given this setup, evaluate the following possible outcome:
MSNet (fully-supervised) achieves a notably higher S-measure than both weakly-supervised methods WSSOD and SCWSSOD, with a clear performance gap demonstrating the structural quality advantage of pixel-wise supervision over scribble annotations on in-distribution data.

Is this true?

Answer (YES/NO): YES